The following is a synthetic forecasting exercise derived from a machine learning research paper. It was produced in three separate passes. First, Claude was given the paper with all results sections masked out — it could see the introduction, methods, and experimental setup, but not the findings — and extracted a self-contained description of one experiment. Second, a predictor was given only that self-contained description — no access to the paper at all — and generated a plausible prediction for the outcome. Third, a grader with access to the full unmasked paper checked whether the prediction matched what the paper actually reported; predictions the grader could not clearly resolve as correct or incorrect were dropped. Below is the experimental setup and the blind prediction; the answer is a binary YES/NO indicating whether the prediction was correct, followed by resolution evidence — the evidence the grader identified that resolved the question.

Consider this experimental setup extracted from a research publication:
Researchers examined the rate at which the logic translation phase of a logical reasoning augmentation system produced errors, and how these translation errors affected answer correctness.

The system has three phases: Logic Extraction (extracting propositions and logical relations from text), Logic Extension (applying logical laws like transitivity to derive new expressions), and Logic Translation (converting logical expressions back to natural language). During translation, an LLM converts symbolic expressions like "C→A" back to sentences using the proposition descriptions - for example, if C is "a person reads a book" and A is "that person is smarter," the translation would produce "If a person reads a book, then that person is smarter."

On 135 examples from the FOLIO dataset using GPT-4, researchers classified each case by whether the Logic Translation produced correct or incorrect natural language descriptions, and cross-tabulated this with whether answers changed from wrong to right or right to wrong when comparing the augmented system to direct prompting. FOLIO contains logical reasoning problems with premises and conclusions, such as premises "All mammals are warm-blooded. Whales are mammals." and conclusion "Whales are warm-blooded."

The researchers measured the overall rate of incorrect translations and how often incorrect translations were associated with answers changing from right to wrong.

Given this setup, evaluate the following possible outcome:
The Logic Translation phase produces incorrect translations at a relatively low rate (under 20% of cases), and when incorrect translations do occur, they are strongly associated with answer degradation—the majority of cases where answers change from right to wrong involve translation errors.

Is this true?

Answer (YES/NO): NO